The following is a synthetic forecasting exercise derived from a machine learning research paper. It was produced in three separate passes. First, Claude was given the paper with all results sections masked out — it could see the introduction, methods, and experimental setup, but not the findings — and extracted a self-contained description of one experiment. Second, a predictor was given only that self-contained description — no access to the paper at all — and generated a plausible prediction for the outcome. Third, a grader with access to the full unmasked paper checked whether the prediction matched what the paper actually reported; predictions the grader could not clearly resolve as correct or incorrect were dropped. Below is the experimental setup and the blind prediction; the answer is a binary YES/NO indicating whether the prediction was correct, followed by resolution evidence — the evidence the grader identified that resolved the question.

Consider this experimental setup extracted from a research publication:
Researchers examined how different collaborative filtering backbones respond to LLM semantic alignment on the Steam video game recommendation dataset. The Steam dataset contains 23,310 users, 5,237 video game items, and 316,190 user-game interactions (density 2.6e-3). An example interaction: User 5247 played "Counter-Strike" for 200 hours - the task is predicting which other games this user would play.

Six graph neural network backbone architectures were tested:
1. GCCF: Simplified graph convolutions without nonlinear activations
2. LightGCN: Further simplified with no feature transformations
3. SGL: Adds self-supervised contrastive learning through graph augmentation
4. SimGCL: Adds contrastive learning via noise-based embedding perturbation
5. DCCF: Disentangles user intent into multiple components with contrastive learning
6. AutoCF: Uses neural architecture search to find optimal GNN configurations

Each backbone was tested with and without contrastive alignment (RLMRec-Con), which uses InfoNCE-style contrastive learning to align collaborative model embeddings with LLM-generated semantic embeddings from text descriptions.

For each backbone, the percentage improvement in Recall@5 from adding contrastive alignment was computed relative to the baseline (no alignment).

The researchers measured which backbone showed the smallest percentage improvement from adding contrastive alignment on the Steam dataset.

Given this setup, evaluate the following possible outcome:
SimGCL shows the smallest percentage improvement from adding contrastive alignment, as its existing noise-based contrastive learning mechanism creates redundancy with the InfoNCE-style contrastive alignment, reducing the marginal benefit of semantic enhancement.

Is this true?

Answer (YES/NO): NO